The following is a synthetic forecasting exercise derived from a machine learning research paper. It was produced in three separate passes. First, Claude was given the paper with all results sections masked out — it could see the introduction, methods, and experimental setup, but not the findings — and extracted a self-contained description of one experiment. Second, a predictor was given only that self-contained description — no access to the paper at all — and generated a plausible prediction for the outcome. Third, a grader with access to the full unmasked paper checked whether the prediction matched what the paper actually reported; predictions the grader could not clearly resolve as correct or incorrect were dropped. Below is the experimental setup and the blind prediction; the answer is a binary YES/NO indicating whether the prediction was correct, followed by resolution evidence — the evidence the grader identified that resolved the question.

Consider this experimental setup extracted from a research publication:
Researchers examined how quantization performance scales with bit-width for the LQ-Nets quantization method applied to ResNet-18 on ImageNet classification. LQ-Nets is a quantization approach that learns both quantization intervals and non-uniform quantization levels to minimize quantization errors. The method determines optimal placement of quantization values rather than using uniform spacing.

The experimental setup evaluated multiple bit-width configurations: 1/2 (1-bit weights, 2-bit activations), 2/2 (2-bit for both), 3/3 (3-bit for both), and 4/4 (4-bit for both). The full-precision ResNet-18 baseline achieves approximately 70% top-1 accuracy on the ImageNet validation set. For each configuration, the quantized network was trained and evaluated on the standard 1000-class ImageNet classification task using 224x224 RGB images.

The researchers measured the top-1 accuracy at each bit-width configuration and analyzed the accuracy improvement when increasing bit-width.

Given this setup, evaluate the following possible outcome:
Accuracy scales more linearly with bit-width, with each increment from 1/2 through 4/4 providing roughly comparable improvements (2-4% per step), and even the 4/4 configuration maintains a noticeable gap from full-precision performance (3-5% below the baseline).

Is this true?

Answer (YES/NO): NO